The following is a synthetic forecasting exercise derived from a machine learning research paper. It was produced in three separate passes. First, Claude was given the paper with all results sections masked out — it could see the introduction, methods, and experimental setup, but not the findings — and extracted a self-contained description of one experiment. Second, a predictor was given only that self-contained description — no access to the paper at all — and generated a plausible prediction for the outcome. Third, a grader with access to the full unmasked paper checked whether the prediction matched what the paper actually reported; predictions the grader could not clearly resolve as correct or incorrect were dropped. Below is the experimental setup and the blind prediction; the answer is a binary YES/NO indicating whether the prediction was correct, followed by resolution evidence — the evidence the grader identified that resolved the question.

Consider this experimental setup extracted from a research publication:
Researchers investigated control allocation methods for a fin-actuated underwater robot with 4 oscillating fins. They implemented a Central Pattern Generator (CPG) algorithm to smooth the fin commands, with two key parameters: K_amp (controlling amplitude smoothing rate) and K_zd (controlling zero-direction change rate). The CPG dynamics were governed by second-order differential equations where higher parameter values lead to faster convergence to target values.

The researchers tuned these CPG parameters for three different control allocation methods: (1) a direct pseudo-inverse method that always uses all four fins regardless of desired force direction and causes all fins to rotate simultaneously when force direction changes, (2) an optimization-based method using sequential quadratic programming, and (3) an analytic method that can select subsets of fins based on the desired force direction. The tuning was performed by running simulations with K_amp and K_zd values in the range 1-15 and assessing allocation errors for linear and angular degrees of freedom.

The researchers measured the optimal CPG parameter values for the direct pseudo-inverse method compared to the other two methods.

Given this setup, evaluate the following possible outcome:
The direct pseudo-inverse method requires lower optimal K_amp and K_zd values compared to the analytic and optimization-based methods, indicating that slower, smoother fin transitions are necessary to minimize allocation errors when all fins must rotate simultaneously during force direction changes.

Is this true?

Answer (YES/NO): YES